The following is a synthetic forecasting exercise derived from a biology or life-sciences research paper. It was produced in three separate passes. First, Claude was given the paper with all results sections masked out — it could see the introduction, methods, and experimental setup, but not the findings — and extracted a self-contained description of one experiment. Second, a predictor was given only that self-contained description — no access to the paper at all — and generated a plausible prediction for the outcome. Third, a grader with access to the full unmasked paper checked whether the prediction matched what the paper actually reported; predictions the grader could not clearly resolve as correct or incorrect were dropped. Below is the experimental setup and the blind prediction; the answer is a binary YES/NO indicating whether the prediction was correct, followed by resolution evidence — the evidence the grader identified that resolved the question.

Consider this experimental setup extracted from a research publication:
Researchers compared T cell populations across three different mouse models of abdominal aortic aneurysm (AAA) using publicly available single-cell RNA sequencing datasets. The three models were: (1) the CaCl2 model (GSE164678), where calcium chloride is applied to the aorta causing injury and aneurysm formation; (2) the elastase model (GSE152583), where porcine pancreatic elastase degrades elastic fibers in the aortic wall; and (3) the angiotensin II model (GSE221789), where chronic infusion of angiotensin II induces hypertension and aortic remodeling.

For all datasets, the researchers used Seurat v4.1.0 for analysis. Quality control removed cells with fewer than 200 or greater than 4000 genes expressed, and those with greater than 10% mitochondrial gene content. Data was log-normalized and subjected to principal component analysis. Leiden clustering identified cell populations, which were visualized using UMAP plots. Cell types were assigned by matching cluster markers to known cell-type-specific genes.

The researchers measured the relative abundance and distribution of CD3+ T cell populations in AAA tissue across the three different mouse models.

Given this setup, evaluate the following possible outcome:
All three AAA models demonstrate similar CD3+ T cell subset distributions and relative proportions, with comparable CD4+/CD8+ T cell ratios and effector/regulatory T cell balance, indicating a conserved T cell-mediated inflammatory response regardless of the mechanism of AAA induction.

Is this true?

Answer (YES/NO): NO